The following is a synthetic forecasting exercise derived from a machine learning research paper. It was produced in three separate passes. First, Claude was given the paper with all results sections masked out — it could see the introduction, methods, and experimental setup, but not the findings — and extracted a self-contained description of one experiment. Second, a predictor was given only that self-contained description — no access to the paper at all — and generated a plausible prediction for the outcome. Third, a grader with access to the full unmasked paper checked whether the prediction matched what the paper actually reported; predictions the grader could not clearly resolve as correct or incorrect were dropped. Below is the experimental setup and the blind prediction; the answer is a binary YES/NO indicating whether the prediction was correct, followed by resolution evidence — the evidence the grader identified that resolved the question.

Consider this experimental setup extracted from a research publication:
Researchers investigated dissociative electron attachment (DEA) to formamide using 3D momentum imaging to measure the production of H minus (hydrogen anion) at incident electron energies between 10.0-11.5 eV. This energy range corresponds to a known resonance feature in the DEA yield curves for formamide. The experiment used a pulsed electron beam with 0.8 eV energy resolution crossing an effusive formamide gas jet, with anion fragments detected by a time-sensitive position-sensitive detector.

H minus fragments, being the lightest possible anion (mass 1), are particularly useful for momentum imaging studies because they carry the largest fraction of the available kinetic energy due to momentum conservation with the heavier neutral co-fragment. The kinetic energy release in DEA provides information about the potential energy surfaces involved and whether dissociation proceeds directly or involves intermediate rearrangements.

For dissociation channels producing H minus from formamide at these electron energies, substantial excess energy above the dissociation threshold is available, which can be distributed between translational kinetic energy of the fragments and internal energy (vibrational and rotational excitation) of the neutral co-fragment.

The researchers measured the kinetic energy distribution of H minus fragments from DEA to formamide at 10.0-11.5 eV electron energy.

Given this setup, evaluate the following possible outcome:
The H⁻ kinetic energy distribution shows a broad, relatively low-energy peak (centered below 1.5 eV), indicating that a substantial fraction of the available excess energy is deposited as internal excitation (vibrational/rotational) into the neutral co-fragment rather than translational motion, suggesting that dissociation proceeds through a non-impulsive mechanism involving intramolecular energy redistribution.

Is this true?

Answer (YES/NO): NO